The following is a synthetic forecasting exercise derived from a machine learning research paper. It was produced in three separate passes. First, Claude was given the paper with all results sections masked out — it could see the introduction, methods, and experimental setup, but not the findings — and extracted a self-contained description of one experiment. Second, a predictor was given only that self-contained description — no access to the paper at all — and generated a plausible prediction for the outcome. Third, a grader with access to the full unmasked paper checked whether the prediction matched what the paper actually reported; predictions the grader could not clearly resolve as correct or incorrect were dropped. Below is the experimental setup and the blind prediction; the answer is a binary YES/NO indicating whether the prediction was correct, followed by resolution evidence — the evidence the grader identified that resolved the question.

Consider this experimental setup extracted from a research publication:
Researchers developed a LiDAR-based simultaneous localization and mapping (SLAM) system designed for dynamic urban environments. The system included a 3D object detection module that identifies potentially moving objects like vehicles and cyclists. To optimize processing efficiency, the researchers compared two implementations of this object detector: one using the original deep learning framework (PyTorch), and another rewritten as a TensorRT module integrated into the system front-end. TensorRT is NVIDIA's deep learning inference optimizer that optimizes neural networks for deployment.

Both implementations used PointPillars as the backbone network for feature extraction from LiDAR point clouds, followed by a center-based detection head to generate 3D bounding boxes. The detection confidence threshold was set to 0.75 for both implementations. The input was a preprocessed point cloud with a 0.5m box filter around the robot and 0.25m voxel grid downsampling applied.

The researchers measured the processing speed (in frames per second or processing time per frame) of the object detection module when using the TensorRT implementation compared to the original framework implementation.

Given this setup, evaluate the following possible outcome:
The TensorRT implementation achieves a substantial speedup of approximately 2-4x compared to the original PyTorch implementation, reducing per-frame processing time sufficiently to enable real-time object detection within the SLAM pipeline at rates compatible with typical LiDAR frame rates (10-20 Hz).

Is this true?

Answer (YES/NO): YES